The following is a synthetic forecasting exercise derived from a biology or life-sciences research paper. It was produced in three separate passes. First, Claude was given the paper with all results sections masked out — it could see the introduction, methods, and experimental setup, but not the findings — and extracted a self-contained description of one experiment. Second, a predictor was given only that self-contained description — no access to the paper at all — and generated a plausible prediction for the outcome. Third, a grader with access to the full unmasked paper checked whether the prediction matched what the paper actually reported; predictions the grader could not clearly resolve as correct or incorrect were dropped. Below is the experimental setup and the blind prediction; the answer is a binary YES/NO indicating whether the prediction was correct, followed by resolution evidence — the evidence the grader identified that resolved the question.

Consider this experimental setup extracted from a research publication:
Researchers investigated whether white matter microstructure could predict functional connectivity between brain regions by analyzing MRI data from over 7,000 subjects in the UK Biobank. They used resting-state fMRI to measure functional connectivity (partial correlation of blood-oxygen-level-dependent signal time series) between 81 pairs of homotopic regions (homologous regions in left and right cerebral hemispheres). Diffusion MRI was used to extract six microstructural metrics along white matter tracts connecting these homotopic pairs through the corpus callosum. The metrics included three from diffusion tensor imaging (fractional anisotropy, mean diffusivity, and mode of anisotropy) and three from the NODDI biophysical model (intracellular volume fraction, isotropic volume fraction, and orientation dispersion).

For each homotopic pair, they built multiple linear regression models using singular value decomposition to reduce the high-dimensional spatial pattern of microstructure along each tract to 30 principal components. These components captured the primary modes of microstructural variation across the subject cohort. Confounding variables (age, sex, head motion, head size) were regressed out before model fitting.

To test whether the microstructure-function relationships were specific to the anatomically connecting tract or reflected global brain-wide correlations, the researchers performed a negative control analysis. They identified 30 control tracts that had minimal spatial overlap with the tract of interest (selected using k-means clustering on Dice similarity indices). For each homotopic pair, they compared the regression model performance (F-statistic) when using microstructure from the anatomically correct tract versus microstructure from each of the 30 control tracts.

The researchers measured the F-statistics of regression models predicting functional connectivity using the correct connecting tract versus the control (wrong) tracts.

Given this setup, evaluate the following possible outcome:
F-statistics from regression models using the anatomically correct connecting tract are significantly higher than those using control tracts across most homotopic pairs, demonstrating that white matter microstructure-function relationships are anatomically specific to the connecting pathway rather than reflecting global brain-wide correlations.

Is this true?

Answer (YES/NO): YES